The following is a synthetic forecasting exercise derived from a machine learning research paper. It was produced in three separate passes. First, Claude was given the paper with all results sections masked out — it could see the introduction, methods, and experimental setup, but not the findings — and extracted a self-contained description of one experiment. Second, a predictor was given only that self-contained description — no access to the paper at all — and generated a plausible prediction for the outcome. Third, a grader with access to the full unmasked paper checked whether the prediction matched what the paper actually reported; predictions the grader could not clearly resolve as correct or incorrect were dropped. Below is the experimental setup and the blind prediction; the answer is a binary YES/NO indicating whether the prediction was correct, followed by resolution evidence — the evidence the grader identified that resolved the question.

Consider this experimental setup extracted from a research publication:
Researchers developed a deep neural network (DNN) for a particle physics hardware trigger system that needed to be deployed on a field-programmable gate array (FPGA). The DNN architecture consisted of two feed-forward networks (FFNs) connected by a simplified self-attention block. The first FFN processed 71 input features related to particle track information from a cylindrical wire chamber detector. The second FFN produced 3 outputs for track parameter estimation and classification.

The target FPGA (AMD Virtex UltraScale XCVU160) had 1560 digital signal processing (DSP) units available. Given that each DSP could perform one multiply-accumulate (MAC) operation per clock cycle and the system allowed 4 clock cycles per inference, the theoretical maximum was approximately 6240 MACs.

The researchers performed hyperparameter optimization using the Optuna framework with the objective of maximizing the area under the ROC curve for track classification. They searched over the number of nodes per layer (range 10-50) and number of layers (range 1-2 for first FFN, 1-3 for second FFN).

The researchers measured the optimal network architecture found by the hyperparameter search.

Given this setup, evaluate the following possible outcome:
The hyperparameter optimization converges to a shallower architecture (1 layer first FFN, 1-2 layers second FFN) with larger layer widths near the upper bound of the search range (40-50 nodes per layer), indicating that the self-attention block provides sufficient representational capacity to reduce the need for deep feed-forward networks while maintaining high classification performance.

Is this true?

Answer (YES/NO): NO